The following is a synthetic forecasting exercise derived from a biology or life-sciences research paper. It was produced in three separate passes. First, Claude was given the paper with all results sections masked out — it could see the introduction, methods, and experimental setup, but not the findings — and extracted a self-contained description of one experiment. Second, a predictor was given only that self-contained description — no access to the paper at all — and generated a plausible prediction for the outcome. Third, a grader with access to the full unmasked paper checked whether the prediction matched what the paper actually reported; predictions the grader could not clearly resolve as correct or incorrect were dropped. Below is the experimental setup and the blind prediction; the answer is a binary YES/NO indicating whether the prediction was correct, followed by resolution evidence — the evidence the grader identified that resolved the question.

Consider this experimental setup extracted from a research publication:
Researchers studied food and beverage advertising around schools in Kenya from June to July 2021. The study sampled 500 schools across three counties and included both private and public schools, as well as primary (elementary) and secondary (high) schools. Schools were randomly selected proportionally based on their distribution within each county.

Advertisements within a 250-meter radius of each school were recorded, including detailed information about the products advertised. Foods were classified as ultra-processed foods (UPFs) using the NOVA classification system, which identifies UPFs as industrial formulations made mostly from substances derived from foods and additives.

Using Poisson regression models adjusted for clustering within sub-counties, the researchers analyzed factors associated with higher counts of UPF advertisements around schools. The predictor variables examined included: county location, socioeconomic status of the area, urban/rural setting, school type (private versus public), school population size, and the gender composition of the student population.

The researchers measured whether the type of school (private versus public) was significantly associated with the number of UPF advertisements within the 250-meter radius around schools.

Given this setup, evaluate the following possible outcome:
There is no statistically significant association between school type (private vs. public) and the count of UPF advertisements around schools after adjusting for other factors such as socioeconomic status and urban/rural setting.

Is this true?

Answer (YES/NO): YES